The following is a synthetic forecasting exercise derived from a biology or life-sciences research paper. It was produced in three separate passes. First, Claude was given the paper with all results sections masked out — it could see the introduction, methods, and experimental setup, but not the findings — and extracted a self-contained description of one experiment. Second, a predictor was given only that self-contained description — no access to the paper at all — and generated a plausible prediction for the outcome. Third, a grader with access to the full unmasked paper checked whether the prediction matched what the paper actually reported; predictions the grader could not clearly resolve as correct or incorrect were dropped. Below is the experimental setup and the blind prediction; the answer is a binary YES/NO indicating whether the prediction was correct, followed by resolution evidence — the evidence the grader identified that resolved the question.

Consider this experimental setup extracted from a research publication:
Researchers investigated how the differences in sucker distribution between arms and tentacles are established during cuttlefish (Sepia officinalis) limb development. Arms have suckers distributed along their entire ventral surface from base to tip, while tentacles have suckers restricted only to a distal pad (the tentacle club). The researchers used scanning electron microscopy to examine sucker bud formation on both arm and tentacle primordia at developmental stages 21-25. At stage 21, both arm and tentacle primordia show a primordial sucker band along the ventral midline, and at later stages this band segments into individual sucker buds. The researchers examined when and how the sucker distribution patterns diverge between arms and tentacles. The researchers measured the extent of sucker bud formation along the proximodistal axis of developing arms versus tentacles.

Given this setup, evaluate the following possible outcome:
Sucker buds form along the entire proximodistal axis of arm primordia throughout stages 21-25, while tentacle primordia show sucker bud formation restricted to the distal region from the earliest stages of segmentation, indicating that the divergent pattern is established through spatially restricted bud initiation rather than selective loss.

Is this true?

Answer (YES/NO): YES